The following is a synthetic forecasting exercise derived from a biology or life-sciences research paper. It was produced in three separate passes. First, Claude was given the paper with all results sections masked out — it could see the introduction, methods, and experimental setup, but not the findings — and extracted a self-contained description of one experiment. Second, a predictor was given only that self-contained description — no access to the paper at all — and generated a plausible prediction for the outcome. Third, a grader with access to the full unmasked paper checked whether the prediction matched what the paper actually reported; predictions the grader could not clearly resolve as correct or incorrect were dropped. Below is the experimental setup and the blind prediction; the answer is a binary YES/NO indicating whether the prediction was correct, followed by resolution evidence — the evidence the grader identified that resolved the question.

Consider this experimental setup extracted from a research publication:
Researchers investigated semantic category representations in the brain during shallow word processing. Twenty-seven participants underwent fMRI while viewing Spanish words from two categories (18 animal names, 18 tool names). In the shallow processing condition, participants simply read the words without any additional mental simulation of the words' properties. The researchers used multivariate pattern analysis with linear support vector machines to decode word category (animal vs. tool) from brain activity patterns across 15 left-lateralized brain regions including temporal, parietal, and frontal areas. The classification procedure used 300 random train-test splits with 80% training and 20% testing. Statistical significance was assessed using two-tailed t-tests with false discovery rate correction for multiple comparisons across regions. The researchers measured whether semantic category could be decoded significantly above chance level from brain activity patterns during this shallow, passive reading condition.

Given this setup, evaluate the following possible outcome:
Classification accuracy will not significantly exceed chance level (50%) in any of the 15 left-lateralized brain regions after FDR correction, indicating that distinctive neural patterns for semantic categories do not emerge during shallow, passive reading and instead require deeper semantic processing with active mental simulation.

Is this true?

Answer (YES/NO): NO